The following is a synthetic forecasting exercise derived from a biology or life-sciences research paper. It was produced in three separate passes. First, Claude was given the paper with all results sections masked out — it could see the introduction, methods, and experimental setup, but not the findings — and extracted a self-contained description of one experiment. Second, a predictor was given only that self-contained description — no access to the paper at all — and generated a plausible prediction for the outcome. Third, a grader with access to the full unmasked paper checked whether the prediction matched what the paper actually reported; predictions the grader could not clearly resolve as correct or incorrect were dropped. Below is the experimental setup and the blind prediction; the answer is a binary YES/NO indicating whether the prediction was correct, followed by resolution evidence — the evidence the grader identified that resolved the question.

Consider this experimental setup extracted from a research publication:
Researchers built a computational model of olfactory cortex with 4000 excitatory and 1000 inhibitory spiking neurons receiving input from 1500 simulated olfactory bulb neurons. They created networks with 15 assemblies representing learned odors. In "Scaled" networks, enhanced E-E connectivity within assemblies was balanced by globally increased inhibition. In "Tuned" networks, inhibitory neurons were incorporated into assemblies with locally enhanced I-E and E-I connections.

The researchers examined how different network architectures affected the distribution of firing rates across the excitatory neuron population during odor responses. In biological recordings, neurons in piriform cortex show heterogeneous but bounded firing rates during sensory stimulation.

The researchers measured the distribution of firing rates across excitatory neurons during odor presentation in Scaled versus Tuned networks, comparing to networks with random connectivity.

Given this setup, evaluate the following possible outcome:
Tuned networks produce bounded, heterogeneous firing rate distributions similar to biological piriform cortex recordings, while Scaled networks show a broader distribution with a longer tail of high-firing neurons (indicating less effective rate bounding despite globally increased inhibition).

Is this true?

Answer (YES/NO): YES